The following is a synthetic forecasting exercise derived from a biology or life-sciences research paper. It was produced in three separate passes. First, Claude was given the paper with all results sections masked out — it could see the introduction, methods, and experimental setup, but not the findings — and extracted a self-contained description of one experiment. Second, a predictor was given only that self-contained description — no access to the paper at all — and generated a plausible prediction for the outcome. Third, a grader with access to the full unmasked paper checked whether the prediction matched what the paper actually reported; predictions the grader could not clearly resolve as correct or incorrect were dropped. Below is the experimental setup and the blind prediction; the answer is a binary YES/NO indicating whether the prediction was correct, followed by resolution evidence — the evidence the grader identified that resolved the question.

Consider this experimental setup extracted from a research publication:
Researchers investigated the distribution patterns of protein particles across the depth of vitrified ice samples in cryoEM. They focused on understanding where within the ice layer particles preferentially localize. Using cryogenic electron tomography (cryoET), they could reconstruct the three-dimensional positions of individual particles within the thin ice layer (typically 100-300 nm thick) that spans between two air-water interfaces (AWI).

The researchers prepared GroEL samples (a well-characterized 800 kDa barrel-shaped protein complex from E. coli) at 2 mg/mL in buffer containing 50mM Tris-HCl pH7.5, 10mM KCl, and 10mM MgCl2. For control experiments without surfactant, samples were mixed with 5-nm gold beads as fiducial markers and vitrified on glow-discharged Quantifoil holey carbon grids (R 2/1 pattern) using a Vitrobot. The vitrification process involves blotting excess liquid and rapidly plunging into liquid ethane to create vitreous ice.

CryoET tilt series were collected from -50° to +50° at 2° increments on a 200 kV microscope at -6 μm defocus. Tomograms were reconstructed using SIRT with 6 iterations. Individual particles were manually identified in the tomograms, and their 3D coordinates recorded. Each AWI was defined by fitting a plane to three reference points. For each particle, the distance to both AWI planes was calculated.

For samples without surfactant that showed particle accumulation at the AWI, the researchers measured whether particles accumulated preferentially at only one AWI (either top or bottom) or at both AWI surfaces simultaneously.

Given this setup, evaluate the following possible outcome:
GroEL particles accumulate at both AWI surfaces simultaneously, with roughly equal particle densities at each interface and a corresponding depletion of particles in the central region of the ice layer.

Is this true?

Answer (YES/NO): NO